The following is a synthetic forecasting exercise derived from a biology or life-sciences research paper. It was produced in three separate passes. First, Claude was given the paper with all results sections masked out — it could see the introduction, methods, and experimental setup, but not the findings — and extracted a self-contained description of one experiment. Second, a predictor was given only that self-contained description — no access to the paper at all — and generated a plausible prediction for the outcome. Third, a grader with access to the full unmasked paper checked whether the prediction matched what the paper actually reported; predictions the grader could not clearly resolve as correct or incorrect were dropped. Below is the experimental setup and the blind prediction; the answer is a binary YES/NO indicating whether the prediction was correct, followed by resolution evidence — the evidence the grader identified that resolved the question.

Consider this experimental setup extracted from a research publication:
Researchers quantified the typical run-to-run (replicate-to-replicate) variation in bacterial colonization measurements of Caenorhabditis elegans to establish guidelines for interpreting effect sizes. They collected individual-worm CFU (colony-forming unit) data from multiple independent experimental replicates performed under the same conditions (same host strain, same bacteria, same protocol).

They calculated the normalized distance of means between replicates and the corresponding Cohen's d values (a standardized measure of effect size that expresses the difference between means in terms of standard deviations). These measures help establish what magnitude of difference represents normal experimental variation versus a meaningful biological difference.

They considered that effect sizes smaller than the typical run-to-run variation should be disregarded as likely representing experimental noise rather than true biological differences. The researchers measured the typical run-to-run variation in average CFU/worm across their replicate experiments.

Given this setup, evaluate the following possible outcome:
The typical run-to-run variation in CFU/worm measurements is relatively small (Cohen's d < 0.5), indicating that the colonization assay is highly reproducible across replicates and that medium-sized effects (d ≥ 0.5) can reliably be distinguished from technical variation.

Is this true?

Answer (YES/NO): NO